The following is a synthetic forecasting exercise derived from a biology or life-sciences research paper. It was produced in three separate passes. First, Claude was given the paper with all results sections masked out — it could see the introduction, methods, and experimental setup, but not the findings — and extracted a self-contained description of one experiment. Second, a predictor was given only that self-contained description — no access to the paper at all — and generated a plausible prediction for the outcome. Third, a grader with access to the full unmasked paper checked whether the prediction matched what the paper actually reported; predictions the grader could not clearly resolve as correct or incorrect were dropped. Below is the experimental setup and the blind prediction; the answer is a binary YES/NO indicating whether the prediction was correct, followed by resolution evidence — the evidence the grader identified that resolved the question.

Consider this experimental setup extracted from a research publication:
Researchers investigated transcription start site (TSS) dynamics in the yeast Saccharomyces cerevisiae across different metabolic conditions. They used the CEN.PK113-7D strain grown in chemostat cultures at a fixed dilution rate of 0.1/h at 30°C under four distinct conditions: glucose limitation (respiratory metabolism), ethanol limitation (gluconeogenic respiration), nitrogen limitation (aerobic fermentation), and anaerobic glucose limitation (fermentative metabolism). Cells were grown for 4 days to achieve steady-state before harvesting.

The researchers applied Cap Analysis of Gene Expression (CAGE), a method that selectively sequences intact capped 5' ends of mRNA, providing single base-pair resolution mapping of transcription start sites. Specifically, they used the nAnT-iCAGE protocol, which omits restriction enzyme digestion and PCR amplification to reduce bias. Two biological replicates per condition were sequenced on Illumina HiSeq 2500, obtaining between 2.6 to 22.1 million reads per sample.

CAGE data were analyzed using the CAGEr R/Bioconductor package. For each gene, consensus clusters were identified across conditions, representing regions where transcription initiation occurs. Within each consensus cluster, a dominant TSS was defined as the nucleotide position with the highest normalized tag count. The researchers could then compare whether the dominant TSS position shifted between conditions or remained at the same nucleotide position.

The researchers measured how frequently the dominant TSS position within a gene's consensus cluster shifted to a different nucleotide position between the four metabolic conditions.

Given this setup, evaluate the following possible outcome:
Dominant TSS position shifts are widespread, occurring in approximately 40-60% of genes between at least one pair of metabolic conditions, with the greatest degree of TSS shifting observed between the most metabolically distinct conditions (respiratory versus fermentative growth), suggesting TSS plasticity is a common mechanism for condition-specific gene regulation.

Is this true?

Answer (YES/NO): NO